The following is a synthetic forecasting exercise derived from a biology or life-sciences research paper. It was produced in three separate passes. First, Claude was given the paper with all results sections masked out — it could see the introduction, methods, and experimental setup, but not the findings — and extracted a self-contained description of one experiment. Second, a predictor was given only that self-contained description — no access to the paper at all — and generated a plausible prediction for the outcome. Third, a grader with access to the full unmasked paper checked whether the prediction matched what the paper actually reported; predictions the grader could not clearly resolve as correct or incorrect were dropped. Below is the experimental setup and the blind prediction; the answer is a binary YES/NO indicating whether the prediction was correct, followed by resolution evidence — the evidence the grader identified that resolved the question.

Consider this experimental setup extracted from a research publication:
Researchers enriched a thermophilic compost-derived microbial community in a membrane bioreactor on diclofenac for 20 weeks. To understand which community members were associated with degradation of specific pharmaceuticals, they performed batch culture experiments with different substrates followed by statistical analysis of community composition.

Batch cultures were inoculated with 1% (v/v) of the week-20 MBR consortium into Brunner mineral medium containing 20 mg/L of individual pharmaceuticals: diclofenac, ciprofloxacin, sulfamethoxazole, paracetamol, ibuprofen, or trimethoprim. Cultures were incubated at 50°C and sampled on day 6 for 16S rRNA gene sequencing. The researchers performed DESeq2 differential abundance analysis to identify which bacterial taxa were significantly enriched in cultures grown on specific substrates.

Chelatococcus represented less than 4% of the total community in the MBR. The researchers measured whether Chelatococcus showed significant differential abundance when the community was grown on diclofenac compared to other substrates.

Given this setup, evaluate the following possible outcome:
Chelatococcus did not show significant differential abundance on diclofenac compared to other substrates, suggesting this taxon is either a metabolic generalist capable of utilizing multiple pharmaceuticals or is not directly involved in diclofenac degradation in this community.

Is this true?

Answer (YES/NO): NO